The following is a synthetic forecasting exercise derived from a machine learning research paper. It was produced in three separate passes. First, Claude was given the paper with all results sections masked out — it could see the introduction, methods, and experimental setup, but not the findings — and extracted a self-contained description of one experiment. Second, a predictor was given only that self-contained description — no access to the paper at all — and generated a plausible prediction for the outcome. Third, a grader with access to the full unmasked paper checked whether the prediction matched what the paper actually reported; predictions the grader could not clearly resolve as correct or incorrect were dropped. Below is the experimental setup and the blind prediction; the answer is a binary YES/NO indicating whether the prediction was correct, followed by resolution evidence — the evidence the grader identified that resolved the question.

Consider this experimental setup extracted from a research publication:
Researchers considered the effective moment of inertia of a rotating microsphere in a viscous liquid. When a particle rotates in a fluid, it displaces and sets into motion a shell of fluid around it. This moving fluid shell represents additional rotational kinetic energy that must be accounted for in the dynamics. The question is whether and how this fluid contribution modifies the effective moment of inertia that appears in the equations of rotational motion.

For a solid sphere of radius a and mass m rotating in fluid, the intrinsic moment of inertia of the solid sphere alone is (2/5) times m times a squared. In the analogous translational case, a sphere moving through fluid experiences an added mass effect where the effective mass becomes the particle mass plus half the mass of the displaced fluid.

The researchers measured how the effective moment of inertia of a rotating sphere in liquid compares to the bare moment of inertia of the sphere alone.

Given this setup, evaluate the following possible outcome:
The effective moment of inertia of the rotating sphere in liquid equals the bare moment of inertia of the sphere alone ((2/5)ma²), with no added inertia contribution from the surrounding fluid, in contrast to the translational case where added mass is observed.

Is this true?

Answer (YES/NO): NO